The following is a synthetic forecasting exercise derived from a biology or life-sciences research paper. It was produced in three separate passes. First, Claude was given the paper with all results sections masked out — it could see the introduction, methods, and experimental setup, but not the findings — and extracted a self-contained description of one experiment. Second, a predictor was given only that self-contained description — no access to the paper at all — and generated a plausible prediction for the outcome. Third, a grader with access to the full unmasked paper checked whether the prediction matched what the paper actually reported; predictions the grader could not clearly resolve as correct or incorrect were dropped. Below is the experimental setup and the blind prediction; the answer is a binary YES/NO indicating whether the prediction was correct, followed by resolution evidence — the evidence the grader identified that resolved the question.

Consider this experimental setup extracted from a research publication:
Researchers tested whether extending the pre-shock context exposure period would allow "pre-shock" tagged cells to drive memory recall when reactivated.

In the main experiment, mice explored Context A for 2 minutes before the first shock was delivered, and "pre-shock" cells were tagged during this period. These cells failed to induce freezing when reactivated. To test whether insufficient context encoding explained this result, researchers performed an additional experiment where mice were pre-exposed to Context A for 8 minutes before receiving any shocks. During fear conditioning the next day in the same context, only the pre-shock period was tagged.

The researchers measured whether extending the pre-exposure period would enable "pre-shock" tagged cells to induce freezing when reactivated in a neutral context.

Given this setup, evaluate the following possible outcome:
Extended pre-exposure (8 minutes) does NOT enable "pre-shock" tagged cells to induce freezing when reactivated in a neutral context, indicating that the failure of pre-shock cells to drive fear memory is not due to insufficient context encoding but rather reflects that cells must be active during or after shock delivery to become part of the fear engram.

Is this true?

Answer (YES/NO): YES